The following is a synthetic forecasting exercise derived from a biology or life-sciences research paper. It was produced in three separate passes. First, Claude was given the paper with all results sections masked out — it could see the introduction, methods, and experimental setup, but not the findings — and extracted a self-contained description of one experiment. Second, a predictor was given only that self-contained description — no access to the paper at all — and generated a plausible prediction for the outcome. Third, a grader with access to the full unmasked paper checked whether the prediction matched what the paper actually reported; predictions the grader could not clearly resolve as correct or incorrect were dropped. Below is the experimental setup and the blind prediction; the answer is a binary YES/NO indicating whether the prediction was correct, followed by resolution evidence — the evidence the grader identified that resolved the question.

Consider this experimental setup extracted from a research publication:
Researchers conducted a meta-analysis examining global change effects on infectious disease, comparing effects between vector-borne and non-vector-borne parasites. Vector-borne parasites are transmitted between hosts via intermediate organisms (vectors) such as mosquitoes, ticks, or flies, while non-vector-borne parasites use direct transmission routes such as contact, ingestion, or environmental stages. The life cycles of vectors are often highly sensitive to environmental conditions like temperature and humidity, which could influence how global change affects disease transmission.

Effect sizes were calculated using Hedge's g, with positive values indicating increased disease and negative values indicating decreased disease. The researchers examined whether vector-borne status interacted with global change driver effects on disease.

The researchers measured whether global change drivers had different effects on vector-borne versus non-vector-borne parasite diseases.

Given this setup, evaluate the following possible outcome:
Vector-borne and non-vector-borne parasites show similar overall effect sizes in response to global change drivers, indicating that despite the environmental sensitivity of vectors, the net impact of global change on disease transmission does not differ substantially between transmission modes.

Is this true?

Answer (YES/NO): NO